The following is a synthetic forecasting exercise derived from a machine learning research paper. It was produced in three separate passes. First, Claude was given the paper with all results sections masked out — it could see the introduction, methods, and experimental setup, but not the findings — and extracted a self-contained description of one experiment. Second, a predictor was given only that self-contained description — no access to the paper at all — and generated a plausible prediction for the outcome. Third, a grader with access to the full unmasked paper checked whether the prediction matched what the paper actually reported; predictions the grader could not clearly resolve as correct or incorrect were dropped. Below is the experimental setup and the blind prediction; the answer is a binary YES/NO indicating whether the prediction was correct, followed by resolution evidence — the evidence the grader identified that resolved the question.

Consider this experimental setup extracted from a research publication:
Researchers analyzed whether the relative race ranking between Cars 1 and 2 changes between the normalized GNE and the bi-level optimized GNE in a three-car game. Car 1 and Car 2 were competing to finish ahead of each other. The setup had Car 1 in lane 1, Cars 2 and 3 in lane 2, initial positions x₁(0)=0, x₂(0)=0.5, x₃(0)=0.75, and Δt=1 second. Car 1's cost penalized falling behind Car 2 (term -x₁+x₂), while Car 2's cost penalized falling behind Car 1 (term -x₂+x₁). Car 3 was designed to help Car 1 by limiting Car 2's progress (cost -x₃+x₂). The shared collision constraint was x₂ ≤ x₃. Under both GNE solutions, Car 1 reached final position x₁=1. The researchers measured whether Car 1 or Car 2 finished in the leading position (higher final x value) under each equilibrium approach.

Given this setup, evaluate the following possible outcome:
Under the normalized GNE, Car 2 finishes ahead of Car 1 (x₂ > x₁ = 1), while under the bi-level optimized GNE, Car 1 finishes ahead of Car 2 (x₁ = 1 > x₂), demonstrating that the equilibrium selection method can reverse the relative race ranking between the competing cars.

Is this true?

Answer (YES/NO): YES